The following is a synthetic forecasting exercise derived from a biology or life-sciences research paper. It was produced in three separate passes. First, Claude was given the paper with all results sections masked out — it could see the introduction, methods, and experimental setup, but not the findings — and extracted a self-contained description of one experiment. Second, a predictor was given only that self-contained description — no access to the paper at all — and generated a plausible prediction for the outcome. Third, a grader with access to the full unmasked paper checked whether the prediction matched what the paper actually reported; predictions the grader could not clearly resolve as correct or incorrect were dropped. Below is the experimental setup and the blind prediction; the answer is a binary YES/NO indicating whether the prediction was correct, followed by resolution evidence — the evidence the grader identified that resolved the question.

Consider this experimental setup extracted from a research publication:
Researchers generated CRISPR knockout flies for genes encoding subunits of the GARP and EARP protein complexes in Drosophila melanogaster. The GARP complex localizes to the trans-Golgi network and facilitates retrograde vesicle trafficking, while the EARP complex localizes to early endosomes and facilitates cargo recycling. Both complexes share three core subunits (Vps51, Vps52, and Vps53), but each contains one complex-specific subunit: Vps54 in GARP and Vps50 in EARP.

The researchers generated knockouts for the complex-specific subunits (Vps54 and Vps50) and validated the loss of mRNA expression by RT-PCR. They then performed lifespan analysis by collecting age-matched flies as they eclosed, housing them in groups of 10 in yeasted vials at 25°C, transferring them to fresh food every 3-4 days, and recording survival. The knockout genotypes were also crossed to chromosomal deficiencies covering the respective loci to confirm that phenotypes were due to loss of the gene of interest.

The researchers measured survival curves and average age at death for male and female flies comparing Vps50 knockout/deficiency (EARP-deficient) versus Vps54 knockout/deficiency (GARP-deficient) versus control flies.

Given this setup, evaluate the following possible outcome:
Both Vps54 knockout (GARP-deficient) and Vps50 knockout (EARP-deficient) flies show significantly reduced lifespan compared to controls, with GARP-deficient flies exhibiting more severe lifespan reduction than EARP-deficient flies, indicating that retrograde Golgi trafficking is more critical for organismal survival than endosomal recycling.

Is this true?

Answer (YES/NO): NO